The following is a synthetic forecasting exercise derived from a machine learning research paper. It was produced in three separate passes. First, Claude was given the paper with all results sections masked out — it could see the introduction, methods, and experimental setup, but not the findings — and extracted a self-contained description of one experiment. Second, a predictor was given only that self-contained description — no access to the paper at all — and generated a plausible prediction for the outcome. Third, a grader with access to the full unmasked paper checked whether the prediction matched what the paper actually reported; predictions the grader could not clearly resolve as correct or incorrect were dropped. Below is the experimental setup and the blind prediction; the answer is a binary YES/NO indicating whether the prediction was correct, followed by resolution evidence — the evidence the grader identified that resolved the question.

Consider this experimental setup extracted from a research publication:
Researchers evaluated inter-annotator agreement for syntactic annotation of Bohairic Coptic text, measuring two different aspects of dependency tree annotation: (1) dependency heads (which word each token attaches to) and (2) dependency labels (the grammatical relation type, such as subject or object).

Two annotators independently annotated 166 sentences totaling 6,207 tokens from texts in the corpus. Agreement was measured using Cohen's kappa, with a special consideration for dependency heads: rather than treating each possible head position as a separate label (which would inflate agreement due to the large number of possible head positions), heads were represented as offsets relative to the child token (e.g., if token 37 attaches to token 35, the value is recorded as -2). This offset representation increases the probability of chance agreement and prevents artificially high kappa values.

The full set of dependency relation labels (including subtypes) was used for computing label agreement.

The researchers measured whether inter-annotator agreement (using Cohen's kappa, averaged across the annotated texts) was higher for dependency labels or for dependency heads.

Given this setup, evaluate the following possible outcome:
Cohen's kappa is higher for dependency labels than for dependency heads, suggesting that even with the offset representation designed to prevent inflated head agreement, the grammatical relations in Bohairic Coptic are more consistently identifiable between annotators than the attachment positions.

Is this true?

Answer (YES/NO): NO